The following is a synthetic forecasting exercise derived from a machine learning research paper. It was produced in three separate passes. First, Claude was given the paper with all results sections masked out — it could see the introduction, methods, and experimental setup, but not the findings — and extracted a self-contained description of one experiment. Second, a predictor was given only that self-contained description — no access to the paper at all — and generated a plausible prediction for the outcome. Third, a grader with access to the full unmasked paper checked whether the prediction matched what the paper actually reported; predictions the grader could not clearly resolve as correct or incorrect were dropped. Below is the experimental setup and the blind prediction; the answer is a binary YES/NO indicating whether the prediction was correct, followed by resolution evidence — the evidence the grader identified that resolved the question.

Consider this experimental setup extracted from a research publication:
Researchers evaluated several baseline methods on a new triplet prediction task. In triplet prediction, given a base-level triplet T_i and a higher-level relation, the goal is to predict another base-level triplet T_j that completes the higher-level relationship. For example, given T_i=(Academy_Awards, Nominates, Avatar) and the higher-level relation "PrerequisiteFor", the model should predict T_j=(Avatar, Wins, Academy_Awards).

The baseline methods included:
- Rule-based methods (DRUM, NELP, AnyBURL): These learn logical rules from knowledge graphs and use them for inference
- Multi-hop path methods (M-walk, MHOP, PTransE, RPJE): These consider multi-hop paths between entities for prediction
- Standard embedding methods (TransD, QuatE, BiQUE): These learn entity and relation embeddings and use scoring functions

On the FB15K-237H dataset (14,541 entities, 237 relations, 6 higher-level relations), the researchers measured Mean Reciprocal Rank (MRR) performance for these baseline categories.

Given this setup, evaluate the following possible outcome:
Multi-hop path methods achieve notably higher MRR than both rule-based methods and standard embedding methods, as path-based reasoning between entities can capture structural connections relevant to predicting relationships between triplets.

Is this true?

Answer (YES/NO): NO